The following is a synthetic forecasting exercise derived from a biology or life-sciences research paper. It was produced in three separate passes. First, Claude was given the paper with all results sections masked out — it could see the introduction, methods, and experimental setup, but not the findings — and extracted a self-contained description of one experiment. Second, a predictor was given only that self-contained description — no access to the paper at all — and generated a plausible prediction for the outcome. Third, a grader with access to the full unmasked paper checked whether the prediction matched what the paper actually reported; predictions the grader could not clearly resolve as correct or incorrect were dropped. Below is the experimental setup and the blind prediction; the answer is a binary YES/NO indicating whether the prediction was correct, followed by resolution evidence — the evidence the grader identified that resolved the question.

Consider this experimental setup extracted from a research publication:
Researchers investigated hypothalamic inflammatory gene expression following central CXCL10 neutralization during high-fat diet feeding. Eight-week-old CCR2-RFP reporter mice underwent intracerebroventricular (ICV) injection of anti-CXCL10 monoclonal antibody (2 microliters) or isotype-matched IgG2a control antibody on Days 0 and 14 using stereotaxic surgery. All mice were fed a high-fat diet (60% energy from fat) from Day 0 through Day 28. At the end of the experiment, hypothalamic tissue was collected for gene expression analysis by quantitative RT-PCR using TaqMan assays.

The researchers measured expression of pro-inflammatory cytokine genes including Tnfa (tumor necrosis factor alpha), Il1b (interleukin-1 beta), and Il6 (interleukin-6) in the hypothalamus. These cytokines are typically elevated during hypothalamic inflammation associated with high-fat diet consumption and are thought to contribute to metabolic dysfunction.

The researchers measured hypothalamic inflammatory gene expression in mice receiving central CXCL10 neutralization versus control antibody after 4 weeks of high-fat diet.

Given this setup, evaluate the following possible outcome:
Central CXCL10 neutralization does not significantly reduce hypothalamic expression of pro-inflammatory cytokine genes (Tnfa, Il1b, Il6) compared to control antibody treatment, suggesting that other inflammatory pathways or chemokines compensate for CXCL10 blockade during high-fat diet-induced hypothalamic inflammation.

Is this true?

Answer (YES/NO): YES